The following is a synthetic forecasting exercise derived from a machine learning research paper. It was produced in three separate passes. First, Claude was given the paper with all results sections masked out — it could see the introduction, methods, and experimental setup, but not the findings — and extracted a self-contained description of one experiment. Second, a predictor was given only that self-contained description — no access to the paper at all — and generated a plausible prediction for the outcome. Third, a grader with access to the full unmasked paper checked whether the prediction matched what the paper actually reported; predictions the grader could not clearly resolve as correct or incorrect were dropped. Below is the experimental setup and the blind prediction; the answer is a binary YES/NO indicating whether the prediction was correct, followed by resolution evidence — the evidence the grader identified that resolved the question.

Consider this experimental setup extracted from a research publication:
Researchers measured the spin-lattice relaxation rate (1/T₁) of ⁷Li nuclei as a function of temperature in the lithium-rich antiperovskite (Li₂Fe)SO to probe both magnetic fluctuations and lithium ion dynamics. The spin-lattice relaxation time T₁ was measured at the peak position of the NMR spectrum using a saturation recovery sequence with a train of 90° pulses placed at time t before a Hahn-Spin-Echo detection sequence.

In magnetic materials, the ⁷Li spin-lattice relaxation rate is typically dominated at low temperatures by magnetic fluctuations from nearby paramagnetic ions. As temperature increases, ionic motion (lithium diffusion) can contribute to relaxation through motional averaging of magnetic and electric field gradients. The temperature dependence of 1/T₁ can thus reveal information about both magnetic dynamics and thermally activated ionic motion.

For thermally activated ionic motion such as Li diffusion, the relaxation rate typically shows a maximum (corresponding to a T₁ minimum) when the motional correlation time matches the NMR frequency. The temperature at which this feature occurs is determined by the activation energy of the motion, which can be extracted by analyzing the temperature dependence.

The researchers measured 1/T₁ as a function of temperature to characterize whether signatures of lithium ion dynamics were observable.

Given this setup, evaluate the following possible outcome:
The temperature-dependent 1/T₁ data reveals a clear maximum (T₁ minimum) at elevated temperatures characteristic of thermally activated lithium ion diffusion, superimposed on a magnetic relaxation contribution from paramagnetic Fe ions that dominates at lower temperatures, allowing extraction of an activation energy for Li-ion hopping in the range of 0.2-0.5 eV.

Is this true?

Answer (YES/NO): NO